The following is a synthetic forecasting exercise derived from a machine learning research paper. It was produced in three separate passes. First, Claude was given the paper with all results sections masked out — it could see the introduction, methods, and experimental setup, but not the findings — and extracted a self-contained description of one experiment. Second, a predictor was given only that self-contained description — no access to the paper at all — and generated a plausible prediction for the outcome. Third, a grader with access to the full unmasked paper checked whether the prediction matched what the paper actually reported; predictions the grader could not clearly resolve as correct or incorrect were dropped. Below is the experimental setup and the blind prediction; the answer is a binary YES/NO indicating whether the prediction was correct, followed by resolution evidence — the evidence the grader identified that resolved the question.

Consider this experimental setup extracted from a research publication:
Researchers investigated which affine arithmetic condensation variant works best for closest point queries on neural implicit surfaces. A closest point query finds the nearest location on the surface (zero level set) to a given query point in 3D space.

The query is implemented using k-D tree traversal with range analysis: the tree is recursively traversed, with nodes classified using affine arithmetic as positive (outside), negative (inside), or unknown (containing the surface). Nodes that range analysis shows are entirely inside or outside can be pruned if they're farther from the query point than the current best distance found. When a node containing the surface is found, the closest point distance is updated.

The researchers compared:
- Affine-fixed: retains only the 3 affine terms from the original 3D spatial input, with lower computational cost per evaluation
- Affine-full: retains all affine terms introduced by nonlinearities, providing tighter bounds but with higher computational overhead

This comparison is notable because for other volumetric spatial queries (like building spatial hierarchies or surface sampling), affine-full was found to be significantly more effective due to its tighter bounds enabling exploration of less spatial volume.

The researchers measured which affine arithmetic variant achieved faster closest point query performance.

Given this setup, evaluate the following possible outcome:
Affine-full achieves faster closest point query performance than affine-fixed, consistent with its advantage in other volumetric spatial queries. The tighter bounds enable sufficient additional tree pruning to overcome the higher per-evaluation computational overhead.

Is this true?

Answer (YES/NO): NO